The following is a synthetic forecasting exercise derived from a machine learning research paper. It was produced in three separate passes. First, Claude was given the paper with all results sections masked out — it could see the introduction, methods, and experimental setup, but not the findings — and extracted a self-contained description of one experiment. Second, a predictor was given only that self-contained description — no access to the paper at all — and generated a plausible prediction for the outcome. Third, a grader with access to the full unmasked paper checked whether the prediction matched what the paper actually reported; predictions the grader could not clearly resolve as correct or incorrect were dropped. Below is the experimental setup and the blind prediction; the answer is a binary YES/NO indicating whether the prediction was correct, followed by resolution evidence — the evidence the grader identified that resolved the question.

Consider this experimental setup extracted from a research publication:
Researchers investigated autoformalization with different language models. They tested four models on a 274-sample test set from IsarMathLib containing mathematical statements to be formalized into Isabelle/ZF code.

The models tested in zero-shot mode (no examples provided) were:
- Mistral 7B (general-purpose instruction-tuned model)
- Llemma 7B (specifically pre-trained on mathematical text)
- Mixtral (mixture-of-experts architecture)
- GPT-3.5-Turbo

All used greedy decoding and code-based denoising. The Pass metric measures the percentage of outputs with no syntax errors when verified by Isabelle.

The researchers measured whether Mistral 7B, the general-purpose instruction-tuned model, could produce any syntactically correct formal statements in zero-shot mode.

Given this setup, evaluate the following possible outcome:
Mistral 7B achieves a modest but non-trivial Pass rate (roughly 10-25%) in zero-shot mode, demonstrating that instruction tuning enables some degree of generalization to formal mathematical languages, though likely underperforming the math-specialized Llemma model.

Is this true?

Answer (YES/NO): NO